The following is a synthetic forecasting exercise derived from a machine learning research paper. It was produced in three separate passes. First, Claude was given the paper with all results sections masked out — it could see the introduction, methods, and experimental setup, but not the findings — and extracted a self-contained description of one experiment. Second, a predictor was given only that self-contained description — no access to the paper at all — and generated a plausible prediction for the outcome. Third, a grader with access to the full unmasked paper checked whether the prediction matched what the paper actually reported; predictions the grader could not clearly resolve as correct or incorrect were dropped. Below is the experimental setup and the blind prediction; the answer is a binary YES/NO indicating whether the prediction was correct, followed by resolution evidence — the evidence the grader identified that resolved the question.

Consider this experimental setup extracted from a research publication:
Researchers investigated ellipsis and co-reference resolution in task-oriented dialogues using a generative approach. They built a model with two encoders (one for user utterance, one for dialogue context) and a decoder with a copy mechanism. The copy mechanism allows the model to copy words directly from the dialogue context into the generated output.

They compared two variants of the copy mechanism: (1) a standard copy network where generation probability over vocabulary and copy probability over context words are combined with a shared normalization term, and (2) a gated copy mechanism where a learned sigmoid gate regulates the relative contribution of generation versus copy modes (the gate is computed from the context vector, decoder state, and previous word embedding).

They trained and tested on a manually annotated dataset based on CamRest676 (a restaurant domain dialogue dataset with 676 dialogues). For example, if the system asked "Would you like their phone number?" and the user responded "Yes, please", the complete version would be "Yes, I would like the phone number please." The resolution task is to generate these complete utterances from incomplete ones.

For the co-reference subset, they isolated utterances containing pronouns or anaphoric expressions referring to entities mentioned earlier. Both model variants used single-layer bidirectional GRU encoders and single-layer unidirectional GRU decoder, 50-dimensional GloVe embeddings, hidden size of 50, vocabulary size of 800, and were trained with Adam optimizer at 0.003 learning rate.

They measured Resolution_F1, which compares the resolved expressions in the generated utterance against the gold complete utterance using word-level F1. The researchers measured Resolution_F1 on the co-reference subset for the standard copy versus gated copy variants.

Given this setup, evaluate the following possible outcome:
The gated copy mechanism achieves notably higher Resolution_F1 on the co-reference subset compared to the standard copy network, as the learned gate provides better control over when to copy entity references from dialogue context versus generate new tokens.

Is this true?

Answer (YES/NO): YES